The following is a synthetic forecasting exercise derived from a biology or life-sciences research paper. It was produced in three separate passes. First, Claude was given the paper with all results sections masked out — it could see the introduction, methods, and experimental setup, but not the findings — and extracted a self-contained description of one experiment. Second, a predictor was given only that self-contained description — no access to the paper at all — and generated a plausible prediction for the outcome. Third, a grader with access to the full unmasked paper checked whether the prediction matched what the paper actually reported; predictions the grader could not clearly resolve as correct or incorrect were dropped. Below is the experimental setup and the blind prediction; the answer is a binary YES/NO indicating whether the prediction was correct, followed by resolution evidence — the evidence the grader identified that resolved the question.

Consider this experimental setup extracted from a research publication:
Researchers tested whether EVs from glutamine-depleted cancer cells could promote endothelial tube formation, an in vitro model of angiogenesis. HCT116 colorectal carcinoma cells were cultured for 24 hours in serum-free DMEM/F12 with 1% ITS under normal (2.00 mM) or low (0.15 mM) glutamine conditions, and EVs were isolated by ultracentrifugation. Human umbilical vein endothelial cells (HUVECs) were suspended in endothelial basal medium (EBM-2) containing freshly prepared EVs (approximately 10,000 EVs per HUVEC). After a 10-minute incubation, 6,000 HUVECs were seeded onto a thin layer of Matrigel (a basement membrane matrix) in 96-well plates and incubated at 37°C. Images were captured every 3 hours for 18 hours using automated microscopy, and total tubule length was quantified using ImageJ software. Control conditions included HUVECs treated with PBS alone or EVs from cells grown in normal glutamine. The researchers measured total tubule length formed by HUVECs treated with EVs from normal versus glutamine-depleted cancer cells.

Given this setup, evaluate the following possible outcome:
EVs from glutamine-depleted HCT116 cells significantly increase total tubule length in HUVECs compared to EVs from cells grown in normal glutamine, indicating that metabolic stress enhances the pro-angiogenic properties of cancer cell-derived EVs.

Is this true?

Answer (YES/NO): NO